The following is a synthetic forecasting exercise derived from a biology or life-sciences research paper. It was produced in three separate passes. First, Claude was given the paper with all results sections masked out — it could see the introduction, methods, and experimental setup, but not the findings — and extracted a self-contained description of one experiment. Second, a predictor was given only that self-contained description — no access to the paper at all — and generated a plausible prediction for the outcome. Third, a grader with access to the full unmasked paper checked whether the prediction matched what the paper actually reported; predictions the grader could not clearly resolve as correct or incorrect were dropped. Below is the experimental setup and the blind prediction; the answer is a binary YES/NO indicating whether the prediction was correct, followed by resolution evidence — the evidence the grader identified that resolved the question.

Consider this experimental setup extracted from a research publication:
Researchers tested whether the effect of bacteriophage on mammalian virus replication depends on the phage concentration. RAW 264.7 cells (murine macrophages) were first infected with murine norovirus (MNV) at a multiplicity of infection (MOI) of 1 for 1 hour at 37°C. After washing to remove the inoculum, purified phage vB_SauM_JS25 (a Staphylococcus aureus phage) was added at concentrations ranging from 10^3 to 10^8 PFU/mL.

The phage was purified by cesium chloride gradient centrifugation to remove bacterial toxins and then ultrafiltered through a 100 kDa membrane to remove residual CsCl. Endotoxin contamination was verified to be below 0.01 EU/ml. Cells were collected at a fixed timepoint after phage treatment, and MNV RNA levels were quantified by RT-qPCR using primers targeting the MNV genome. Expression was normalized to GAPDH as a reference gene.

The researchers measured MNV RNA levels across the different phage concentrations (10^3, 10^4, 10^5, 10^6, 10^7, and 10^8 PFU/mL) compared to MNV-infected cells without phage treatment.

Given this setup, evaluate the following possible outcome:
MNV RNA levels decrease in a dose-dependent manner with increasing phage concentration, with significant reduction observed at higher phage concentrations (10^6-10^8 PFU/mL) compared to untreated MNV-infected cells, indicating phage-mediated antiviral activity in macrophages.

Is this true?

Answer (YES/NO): YES